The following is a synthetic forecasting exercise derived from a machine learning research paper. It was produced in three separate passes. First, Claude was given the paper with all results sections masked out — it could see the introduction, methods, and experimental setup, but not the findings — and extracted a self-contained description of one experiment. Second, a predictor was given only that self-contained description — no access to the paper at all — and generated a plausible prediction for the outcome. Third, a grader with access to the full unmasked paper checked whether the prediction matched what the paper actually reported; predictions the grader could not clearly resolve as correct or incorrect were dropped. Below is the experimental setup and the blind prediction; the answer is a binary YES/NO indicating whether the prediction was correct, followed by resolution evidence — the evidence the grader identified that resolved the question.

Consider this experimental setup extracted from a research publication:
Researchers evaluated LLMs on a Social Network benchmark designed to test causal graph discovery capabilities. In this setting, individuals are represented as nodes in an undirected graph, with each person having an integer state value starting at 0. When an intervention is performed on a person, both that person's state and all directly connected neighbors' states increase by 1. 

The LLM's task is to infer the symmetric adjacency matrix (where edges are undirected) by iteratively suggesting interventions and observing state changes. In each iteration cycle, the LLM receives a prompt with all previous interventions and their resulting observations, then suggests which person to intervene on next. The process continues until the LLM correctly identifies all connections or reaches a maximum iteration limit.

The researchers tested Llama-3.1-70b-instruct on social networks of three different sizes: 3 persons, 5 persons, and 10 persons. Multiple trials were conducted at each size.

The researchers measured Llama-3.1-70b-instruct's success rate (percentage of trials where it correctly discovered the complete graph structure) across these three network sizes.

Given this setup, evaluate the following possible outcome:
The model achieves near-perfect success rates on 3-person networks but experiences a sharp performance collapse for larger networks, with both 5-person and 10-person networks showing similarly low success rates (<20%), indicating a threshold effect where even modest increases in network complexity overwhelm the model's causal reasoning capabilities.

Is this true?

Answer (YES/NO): NO